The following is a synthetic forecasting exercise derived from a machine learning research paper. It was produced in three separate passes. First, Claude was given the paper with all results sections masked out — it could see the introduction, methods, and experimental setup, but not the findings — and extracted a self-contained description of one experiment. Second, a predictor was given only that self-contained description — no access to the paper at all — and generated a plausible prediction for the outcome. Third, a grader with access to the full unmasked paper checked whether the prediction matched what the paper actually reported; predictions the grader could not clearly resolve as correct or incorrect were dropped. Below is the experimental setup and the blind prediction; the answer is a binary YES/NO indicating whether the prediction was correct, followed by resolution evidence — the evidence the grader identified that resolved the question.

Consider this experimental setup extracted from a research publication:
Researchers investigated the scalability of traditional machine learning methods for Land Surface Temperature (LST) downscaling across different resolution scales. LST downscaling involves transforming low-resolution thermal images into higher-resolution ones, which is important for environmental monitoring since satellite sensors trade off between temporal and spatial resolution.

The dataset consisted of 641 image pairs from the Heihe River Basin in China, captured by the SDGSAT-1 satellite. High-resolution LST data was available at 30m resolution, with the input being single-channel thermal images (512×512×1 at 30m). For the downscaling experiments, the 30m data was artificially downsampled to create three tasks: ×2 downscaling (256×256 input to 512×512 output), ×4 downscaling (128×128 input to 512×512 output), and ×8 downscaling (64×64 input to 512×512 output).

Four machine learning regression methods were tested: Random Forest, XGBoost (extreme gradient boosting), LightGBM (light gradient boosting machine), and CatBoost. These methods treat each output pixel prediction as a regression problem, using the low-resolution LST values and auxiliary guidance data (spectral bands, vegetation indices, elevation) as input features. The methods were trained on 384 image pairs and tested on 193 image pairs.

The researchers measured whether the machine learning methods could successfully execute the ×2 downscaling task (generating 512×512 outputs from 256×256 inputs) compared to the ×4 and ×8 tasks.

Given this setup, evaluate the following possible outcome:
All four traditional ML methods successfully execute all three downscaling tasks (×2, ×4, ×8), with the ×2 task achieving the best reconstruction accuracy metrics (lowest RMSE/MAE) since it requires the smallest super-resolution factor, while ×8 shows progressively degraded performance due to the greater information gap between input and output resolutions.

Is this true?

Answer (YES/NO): NO